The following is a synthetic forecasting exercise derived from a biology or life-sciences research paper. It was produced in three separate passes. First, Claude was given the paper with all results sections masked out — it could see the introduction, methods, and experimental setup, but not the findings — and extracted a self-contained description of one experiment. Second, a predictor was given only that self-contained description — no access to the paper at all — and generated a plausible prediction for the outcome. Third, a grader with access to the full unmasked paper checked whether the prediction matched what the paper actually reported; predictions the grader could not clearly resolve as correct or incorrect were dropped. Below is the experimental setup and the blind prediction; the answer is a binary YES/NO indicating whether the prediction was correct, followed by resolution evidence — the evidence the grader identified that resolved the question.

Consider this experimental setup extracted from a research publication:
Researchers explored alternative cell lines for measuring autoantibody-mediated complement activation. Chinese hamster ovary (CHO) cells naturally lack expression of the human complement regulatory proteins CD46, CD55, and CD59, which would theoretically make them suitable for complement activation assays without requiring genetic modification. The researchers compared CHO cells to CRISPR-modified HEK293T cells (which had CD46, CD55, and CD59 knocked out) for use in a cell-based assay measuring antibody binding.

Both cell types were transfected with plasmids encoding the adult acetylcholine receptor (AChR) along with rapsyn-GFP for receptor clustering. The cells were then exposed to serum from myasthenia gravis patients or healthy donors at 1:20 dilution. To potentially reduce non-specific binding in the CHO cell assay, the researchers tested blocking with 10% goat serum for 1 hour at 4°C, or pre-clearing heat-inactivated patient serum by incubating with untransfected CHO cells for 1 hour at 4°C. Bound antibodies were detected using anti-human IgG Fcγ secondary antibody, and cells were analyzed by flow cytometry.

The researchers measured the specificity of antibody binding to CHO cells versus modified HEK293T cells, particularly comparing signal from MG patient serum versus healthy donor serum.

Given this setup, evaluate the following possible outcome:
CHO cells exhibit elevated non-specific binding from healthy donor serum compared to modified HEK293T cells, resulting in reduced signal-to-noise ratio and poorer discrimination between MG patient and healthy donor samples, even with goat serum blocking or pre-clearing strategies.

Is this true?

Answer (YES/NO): YES